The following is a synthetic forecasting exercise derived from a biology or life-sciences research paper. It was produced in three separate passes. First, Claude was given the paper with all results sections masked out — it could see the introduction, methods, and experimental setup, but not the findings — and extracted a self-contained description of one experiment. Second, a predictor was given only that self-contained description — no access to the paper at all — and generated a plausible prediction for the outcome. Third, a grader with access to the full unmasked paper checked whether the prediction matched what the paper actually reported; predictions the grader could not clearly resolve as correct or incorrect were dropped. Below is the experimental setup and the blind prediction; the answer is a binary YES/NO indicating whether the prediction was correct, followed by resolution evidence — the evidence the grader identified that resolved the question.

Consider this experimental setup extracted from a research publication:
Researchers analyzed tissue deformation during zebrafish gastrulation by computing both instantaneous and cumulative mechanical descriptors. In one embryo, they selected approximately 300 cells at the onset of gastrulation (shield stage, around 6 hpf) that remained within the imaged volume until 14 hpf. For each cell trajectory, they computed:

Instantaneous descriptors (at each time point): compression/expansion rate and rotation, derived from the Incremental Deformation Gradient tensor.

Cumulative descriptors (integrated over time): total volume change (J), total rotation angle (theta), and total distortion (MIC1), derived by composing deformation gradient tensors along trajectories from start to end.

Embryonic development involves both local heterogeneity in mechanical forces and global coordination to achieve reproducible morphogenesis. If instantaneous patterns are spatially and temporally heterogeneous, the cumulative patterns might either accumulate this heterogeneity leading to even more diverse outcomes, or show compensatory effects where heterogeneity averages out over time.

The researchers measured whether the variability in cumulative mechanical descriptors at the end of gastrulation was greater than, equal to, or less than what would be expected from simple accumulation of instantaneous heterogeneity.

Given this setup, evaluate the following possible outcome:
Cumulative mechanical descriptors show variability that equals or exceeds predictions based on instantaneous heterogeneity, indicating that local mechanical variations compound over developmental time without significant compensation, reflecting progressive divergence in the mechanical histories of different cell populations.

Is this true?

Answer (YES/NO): NO